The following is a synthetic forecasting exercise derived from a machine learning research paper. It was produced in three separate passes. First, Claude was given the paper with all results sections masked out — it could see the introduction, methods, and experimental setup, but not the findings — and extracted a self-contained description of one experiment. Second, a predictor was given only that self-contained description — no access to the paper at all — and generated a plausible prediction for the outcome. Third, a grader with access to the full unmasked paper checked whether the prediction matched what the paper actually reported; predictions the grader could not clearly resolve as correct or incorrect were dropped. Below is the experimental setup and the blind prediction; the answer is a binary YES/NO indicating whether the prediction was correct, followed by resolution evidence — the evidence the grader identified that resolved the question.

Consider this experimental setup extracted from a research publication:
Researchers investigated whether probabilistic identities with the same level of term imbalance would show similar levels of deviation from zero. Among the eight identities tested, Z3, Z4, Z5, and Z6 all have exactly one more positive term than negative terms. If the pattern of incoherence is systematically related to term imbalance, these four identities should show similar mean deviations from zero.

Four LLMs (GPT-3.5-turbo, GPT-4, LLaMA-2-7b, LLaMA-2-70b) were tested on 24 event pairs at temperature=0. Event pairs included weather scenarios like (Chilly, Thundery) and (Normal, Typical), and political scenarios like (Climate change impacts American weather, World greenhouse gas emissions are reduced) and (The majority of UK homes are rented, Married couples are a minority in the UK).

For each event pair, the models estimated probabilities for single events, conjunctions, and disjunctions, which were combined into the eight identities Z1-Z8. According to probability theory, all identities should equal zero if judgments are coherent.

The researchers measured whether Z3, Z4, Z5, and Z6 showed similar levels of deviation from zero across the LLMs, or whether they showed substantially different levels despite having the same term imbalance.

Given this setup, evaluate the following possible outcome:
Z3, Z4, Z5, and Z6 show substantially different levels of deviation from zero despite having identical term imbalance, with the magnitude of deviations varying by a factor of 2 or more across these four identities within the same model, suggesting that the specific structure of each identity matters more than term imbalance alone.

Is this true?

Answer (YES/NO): NO